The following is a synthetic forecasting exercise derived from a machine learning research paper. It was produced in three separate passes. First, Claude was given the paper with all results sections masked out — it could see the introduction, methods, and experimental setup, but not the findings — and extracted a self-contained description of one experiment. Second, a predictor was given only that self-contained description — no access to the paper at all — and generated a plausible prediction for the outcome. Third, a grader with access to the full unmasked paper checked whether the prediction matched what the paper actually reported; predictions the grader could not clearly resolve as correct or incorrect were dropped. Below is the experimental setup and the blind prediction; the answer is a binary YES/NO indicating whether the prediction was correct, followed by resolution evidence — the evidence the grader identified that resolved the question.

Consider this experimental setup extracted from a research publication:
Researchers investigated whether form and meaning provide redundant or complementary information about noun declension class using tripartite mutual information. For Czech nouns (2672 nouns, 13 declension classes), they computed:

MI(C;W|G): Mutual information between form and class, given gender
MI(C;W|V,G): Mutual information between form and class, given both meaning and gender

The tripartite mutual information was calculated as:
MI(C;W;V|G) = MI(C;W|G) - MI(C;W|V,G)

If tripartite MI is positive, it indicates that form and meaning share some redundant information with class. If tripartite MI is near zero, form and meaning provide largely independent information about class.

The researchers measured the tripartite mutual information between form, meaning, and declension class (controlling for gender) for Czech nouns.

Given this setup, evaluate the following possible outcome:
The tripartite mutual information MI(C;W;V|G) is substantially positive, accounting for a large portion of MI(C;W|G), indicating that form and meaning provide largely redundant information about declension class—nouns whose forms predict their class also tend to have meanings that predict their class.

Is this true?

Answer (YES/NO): NO